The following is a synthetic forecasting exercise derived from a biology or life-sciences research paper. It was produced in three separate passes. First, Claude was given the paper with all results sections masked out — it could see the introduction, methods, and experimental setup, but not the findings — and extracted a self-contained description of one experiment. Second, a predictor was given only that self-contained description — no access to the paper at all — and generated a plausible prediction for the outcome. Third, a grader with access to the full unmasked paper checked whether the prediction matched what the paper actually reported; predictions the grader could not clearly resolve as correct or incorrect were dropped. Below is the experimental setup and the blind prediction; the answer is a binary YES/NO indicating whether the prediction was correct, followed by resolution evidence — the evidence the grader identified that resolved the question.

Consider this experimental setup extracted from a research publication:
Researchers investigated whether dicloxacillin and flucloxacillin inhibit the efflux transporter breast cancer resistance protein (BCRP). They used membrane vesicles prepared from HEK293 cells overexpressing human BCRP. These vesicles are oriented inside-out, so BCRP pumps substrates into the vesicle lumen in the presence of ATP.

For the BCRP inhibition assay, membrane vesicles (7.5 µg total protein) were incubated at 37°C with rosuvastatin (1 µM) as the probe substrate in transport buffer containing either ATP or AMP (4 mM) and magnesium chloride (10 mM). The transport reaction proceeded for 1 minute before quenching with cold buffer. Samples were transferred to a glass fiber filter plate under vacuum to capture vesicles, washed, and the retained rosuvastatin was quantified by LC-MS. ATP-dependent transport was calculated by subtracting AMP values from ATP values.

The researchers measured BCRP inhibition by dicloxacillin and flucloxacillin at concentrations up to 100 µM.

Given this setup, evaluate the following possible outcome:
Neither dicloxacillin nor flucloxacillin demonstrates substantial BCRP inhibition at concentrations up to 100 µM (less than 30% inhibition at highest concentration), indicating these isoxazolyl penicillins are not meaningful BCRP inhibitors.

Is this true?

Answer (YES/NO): NO